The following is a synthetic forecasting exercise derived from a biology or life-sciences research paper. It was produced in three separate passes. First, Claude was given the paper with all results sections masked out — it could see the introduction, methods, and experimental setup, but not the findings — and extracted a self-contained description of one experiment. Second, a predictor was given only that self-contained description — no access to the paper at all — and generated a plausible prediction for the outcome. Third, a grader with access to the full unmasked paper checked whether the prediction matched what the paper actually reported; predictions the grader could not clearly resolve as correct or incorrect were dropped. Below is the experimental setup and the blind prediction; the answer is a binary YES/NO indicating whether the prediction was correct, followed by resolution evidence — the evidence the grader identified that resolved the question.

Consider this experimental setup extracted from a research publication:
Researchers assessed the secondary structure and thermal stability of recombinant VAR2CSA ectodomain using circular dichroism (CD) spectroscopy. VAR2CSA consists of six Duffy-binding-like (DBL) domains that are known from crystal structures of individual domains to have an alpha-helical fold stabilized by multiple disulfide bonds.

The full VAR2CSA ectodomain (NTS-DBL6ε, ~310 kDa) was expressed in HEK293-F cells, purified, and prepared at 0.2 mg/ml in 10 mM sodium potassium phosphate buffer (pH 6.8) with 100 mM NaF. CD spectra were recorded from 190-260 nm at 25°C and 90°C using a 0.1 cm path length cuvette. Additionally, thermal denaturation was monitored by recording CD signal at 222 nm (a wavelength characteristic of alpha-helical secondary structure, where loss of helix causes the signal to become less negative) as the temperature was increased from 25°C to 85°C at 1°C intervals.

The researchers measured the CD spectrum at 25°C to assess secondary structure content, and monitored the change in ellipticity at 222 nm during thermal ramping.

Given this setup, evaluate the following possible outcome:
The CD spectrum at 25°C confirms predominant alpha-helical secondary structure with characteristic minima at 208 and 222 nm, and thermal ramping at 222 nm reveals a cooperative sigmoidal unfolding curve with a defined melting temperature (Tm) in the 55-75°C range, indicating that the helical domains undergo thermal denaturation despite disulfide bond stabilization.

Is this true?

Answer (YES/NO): NO